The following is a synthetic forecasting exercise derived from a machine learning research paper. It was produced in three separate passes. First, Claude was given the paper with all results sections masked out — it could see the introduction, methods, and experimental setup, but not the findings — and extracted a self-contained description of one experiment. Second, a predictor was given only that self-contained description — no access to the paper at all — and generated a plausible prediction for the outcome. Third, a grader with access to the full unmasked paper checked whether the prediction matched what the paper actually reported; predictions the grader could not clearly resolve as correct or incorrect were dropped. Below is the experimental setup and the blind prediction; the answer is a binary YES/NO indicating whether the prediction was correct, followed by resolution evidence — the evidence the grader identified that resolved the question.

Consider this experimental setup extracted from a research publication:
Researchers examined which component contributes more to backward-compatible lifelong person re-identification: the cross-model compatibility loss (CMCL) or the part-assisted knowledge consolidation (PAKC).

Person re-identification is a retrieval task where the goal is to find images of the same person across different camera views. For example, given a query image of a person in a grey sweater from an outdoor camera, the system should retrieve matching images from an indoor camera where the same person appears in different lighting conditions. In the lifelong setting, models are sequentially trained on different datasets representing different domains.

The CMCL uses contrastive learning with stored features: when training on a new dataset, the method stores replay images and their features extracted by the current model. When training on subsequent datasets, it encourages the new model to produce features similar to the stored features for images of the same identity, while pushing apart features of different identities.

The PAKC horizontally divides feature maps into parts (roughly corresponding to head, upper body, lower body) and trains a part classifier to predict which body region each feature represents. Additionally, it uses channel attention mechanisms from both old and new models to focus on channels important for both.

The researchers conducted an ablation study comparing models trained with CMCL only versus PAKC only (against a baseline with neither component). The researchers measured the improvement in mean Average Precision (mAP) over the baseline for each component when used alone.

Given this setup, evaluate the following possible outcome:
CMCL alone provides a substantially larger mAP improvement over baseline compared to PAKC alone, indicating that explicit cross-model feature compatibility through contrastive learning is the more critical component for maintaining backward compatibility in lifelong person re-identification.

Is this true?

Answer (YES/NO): YES